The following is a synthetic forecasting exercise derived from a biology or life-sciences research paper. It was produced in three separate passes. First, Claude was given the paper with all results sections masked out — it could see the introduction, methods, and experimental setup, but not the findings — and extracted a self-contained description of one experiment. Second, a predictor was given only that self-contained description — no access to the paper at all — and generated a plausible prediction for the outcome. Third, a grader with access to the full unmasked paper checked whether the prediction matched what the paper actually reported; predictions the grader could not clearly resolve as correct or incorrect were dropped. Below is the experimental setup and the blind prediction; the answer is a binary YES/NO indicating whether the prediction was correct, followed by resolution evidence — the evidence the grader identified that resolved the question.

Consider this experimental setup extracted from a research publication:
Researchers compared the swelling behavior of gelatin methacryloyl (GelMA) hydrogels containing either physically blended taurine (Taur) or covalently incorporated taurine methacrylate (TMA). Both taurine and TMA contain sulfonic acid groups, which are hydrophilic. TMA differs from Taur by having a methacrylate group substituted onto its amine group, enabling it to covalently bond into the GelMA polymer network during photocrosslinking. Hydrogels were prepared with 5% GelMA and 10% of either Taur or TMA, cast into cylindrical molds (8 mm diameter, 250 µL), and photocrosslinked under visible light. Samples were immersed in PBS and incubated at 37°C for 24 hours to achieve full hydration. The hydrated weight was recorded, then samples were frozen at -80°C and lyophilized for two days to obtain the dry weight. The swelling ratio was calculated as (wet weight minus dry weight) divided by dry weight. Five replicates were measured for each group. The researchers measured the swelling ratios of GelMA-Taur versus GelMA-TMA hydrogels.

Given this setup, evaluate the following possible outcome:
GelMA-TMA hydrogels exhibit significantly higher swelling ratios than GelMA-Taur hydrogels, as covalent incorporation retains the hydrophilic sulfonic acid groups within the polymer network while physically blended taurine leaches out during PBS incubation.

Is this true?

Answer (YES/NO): NO